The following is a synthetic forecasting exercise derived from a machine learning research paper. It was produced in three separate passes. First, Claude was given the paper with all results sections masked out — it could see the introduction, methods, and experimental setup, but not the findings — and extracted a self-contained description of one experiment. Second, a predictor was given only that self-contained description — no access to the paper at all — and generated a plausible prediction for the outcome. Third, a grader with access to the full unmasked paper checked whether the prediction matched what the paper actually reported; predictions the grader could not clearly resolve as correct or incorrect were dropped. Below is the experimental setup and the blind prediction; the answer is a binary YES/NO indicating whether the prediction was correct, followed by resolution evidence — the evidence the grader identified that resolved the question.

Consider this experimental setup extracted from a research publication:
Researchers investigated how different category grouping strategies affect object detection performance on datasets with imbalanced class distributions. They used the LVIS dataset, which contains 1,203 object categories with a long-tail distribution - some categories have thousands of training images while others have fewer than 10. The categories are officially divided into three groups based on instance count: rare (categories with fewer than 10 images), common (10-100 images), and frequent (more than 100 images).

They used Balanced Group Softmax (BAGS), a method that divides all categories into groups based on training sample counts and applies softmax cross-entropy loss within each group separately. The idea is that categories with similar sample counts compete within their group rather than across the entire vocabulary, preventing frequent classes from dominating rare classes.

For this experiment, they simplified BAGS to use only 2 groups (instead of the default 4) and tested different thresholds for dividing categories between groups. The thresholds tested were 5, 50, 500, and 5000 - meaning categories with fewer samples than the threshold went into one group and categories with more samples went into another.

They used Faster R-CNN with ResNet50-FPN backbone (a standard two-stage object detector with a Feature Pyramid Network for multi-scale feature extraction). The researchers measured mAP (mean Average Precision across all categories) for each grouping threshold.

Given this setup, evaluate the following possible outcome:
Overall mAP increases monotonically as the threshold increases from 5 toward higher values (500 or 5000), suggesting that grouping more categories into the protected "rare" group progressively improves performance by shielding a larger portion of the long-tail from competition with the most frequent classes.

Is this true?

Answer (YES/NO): NO